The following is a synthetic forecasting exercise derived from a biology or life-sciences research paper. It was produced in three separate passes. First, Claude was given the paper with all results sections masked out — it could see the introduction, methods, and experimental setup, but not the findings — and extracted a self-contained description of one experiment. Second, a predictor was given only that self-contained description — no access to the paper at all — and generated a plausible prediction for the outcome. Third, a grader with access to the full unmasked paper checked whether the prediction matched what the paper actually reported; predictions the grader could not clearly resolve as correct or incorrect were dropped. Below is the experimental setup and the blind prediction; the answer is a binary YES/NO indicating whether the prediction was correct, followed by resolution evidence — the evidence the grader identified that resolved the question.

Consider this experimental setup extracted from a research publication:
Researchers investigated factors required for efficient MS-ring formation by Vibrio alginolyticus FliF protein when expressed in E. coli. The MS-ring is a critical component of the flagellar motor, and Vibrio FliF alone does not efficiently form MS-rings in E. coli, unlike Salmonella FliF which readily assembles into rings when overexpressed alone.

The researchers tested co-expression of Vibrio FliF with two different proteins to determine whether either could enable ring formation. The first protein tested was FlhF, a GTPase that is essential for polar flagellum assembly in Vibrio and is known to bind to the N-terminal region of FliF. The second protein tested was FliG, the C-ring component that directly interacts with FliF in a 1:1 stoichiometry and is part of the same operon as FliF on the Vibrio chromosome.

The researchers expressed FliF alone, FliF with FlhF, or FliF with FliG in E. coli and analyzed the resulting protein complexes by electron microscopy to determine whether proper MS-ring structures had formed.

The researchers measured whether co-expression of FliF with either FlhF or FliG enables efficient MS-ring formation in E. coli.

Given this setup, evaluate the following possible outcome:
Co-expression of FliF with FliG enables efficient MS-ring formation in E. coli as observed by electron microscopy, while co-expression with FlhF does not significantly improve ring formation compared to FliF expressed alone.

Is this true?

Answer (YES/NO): NO